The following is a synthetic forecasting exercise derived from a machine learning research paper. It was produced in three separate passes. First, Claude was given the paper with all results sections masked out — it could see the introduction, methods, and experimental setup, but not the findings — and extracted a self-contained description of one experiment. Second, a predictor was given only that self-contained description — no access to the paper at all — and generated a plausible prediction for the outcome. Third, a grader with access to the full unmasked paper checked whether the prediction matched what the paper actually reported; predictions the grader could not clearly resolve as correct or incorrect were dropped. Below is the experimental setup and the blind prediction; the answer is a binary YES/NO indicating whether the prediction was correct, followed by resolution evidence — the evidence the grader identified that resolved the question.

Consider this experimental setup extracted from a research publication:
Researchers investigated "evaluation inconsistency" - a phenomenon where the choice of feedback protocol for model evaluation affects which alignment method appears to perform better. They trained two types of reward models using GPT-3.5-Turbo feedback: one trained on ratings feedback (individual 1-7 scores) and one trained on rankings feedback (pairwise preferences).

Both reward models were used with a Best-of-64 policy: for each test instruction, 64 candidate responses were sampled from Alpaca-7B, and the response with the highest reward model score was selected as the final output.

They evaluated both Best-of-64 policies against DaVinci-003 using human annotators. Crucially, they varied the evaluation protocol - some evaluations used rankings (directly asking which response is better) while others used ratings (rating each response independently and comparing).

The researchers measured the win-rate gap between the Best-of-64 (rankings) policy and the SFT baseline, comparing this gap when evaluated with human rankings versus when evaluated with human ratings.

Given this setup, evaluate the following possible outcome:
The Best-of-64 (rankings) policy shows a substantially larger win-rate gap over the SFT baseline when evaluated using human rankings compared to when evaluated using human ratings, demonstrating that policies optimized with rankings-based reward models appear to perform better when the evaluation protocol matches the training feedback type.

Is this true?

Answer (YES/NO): YES